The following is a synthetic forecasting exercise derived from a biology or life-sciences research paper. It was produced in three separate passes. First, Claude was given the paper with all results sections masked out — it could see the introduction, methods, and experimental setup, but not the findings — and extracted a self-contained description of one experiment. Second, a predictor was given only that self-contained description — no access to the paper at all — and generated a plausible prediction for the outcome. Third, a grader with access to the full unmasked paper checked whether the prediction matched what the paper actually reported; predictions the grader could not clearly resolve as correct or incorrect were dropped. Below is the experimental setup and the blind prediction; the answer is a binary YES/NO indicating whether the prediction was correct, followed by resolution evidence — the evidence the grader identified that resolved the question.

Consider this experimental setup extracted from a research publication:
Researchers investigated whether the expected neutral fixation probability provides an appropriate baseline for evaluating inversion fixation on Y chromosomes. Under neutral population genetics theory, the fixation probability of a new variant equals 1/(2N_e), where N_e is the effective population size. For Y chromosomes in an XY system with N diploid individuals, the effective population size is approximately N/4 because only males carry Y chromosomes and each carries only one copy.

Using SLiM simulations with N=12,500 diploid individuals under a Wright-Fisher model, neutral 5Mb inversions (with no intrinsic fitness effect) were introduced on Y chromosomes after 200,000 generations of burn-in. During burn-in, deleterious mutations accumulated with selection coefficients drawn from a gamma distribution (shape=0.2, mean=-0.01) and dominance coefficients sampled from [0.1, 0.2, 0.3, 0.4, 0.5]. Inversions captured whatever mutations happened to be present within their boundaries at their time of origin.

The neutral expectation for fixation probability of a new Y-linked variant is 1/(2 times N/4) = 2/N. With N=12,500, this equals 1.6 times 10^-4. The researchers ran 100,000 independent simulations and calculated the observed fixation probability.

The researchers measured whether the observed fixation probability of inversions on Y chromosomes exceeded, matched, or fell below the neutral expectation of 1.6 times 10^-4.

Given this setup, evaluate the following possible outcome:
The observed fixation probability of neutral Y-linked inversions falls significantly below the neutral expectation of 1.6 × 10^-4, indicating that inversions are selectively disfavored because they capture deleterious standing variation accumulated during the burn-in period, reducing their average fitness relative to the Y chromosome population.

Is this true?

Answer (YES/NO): NO